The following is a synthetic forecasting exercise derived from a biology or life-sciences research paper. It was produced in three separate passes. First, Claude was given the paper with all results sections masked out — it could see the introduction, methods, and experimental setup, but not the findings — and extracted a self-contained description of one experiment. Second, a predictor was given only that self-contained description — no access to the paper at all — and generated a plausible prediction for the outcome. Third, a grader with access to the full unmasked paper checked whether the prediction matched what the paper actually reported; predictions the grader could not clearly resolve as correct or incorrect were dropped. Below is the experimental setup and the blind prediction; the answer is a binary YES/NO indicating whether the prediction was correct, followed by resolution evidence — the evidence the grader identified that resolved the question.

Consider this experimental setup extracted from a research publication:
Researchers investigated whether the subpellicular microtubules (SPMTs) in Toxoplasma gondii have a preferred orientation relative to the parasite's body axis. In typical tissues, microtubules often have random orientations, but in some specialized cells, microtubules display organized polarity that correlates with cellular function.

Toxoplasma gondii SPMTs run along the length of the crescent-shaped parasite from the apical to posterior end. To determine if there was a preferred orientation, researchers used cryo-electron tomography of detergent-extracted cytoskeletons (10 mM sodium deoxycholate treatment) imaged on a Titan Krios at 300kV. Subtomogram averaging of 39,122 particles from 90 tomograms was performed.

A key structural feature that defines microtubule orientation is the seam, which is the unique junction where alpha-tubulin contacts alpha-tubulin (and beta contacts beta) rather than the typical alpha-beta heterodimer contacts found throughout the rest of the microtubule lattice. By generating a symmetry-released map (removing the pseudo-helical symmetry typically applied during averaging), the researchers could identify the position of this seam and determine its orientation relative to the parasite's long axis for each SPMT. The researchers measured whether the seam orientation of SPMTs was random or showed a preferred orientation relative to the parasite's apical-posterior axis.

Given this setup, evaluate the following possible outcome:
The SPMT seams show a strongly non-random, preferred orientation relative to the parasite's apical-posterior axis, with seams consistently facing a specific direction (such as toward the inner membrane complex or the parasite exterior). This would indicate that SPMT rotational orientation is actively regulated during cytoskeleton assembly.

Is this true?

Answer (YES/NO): YES